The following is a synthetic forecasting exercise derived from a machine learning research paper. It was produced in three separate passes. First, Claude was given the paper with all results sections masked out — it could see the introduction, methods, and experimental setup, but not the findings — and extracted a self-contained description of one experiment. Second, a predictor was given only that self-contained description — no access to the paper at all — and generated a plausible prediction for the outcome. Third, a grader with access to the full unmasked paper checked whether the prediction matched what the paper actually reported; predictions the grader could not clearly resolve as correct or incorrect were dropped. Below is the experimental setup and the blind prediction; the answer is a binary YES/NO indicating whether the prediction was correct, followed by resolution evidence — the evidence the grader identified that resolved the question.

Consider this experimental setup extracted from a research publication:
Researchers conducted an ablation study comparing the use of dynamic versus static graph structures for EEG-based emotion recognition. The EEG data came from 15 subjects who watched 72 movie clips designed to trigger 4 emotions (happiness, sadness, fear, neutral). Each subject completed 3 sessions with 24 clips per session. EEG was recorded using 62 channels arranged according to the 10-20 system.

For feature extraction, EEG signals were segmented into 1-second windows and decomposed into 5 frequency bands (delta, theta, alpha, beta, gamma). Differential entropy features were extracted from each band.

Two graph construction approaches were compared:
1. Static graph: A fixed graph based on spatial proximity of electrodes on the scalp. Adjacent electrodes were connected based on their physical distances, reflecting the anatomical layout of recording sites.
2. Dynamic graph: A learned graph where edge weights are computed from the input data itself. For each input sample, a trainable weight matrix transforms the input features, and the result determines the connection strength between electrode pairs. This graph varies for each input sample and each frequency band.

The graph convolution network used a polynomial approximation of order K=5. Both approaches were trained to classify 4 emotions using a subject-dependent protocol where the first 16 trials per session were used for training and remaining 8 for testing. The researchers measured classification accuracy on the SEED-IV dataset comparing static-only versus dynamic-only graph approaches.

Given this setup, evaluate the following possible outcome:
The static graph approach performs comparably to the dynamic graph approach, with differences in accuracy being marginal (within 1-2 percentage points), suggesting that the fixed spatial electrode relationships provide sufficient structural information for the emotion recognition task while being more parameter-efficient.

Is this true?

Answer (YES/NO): NO